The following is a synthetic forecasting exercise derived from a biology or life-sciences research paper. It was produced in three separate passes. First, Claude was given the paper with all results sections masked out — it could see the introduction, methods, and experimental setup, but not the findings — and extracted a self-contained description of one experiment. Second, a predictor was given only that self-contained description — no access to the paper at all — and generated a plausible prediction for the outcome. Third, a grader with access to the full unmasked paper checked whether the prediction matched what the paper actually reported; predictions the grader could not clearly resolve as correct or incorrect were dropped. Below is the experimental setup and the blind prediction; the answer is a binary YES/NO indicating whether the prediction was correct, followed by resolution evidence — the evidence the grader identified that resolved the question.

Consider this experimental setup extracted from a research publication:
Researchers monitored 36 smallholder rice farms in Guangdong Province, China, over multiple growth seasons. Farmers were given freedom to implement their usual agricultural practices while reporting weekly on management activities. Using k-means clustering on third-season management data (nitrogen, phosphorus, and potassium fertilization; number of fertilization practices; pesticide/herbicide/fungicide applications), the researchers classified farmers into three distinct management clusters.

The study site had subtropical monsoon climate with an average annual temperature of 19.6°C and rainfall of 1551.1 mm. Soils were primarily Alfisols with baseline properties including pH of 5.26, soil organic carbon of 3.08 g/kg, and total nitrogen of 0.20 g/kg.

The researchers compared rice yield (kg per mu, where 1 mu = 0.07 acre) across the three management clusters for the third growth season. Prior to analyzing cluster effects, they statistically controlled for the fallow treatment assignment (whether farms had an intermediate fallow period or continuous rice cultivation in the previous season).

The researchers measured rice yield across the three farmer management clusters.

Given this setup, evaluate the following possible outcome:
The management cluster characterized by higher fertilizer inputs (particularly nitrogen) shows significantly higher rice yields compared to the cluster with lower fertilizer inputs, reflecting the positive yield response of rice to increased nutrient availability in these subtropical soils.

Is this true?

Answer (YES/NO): NO